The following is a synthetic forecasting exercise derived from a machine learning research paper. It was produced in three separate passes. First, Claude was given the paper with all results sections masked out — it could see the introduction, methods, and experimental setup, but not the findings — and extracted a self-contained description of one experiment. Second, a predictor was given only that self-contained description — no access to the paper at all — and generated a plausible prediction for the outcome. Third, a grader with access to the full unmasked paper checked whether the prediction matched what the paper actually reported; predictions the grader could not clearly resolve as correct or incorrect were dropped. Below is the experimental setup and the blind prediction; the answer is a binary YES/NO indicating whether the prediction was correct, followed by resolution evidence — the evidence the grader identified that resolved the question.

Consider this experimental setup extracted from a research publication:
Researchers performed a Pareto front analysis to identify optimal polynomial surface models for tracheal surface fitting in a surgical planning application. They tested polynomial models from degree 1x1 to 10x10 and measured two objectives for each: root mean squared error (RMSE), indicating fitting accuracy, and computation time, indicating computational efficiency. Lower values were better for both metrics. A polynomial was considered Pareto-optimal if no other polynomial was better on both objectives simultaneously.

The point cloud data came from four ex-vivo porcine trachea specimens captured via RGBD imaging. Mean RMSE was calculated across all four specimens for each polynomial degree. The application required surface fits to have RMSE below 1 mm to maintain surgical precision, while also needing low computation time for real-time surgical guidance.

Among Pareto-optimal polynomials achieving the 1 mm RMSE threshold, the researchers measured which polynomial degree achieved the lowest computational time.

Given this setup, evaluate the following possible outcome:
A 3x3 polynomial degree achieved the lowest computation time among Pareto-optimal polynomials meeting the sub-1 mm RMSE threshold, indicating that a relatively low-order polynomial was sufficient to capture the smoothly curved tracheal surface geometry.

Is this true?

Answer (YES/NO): NO